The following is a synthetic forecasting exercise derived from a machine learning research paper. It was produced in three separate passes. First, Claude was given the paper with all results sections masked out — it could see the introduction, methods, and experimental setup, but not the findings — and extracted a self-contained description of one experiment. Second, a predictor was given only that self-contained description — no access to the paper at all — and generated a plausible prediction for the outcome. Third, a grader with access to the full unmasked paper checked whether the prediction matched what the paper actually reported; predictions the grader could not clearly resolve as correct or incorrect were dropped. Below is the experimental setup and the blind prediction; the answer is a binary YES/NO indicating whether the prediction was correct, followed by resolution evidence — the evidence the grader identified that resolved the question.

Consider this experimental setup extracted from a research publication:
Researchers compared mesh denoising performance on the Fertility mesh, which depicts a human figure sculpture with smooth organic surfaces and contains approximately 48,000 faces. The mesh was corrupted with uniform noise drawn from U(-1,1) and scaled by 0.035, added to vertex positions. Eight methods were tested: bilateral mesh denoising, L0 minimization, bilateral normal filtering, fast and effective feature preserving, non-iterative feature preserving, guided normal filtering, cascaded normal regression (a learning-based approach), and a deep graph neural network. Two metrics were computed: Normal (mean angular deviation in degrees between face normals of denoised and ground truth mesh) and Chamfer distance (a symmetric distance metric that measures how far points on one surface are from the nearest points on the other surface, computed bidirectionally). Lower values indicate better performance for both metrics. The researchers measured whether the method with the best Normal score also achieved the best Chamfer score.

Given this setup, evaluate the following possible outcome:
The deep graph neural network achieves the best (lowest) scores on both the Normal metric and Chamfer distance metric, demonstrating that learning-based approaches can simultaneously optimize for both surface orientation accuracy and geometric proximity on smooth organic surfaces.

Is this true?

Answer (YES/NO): NO